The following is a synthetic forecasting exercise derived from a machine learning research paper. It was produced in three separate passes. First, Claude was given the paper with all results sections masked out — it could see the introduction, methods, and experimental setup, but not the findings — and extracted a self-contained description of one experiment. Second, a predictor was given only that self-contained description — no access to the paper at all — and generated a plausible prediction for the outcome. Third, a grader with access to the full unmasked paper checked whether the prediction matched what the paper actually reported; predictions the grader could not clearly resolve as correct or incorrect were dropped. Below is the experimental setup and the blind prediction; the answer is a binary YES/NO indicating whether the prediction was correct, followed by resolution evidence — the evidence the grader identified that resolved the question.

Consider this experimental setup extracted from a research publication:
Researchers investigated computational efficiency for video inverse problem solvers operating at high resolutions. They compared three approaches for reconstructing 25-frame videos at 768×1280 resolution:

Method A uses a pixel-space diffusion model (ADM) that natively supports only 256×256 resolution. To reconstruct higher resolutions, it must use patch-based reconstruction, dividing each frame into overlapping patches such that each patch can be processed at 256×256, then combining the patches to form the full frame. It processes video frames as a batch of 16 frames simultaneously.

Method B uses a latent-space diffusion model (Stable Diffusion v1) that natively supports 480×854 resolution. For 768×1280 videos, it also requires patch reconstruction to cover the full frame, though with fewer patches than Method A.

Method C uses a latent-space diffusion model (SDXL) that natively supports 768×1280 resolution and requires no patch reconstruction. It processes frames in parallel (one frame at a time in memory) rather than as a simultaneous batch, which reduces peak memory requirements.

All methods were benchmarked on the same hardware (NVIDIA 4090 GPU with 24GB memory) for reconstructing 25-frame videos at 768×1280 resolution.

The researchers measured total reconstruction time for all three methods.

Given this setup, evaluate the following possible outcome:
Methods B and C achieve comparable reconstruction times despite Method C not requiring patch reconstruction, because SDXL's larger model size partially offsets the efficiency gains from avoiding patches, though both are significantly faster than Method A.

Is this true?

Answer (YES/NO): NO